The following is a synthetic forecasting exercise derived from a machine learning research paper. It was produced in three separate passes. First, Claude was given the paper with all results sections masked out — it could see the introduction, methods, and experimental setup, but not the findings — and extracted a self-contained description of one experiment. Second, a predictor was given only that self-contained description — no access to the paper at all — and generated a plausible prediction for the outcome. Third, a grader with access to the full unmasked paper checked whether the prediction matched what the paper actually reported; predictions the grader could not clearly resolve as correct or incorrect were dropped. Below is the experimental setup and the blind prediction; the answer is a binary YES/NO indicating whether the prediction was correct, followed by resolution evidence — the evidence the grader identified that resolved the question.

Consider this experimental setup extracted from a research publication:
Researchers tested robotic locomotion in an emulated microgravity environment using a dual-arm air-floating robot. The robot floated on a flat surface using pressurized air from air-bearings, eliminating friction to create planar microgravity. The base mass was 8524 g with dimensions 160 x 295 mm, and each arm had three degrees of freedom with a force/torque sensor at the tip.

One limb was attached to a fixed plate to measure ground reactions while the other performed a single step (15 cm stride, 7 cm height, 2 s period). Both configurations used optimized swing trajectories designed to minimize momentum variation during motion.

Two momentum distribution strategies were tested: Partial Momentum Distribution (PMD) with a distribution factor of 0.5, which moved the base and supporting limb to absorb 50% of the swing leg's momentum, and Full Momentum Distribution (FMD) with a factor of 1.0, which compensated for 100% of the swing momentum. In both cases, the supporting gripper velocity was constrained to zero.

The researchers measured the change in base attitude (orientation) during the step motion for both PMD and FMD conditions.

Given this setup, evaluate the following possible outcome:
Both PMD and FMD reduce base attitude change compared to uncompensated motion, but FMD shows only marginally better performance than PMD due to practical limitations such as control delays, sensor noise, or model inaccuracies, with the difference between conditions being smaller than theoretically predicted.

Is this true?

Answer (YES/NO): NO